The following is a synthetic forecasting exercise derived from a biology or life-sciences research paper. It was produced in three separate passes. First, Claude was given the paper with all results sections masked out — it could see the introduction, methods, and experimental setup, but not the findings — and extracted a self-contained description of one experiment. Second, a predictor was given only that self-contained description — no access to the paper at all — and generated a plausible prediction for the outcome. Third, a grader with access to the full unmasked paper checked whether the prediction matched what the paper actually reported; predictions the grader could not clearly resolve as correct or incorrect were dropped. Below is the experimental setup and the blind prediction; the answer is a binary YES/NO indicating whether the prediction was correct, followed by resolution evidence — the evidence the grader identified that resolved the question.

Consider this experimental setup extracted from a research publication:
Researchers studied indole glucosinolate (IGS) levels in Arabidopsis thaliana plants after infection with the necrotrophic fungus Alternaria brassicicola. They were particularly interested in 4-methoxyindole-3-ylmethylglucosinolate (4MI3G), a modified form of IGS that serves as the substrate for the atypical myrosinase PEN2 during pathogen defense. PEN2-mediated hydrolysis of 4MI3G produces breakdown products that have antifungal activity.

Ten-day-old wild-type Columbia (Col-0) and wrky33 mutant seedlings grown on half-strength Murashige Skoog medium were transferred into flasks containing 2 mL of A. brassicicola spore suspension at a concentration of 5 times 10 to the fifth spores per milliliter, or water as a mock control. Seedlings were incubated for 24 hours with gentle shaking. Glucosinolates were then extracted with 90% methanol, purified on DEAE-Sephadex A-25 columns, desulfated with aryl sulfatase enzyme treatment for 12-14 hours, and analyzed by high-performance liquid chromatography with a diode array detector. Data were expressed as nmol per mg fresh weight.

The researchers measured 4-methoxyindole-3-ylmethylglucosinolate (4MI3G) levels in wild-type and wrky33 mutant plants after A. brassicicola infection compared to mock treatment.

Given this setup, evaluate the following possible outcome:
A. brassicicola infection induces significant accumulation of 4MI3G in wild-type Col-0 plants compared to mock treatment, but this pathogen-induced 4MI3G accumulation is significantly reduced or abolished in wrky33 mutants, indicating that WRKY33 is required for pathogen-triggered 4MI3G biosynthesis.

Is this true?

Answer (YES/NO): NO